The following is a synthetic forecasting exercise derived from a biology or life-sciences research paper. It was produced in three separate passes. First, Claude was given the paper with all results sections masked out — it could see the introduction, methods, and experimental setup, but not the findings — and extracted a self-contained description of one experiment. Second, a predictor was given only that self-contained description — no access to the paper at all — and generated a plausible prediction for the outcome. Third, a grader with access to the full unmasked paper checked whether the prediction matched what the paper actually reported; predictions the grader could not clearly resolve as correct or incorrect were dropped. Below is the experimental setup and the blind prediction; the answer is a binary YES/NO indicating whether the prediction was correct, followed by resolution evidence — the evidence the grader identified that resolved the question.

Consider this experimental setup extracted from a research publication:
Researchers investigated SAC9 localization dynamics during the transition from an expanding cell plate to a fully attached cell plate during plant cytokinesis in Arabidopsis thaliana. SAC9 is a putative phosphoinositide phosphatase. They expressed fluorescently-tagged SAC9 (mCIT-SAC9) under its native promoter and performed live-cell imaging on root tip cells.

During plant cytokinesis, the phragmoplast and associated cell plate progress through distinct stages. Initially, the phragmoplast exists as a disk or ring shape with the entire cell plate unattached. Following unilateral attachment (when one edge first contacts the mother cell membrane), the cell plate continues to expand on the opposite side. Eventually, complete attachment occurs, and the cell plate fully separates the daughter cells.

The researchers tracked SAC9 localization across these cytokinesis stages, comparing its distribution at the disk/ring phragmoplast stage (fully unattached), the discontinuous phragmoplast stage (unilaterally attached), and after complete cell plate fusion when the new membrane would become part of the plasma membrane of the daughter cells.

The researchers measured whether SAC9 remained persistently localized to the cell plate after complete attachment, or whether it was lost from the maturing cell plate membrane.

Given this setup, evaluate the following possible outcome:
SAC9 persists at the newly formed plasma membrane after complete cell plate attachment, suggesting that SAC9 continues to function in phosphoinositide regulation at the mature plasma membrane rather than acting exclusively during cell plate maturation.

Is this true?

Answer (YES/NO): NO